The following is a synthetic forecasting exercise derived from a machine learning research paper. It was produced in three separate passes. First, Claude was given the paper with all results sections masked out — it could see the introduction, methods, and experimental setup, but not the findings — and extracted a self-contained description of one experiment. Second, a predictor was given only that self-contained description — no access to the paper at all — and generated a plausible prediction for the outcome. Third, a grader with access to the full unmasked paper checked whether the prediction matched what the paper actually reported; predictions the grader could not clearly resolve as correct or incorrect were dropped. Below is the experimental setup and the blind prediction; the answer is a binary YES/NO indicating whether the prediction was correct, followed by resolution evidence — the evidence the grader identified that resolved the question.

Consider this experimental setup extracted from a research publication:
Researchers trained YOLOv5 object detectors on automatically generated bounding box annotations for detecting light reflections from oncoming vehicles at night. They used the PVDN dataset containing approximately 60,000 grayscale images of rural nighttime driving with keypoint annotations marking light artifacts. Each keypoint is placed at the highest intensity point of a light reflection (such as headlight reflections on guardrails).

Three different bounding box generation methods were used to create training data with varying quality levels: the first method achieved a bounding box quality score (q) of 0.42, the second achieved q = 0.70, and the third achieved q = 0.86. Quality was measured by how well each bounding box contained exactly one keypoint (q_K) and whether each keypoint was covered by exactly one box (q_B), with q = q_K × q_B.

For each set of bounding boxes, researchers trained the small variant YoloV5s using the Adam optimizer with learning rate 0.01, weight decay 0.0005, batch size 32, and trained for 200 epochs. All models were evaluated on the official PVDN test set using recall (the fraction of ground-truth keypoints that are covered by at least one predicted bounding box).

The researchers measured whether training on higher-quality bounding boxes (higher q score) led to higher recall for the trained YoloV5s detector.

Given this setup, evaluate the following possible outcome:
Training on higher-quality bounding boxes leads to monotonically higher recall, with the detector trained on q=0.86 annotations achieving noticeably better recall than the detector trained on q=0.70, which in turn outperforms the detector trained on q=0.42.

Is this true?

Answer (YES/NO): NO